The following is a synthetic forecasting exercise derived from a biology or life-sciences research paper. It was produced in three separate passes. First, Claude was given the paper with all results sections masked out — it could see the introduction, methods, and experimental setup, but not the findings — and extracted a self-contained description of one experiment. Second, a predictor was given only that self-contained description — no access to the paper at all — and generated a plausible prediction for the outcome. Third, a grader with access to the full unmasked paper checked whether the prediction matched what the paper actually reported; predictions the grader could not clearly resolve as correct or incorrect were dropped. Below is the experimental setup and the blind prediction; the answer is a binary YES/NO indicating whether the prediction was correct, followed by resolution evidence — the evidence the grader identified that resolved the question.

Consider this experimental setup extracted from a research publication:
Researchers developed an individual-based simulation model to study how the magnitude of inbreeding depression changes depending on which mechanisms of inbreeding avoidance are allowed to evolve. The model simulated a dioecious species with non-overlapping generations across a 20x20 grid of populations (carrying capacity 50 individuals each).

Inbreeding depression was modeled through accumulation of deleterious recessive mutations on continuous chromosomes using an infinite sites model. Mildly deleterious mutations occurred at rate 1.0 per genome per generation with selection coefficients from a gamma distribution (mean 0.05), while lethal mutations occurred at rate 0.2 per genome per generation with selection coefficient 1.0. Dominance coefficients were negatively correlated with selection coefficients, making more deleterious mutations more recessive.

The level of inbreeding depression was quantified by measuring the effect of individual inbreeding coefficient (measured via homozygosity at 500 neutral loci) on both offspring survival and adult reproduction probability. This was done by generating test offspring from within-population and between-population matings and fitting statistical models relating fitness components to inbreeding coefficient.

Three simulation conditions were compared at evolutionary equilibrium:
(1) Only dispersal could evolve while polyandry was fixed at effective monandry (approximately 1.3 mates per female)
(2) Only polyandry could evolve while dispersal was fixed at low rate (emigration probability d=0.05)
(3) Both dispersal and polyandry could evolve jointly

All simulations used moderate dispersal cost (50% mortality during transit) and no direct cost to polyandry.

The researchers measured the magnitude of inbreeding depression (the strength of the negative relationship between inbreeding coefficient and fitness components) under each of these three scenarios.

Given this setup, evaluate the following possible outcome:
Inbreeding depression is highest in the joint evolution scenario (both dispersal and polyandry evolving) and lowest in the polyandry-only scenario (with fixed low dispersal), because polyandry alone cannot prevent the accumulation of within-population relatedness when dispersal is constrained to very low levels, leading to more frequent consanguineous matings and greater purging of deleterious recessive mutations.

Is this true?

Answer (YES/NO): NO